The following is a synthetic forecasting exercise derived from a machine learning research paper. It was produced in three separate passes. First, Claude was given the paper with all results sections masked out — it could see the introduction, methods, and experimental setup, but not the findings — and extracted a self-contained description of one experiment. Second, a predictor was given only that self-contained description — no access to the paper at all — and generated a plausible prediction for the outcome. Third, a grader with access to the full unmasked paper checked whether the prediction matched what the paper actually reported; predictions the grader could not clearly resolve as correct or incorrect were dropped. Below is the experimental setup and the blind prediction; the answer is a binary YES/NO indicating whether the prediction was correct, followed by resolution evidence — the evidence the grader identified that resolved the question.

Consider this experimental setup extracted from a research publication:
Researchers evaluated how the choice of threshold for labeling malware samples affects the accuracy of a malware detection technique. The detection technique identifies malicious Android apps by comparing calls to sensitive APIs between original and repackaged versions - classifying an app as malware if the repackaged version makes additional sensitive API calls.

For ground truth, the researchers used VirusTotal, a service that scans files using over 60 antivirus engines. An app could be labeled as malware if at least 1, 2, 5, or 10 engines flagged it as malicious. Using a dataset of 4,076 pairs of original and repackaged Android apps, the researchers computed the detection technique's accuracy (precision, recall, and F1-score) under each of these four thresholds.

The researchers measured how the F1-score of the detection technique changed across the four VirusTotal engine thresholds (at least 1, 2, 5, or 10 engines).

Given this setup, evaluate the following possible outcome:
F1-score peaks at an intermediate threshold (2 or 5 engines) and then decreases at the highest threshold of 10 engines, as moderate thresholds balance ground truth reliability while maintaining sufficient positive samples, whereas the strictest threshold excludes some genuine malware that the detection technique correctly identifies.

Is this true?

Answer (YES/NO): NO